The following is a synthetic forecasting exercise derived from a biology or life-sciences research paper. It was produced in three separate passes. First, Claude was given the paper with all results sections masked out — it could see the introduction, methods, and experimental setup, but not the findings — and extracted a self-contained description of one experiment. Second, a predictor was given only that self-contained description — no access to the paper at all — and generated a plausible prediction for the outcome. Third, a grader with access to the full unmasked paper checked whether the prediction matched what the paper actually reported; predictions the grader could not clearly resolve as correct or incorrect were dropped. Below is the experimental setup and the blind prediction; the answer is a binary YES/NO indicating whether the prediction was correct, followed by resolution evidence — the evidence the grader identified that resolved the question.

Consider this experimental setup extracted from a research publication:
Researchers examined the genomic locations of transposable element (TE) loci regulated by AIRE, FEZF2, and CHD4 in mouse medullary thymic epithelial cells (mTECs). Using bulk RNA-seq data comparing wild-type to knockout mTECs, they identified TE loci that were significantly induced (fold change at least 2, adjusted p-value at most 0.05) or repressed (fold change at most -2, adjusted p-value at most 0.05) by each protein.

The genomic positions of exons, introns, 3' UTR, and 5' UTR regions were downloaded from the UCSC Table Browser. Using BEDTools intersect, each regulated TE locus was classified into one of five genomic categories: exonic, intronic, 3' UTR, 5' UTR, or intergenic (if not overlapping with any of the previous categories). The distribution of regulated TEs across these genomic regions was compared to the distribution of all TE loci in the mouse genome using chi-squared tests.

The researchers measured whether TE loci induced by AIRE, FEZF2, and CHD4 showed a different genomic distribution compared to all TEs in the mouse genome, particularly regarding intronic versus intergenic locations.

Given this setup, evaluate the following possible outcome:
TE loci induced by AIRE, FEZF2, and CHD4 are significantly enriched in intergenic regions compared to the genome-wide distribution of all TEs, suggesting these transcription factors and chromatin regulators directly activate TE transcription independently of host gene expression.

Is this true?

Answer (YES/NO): NO